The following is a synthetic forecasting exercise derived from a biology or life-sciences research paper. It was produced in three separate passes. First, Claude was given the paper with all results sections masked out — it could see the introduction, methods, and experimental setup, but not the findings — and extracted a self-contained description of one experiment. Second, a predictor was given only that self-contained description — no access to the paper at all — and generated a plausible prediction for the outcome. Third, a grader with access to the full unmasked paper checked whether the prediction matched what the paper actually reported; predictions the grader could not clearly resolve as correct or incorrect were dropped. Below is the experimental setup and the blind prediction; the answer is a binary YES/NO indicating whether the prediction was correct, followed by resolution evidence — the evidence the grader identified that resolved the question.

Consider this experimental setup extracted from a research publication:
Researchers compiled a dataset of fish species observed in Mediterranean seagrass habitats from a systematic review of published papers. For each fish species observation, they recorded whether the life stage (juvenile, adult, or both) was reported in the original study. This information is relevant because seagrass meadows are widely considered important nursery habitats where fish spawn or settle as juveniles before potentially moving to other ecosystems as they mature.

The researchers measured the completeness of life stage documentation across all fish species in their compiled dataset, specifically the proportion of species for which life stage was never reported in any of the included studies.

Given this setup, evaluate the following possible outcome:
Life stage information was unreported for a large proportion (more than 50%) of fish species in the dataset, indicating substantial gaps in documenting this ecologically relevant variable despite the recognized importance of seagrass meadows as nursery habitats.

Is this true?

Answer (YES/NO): NO